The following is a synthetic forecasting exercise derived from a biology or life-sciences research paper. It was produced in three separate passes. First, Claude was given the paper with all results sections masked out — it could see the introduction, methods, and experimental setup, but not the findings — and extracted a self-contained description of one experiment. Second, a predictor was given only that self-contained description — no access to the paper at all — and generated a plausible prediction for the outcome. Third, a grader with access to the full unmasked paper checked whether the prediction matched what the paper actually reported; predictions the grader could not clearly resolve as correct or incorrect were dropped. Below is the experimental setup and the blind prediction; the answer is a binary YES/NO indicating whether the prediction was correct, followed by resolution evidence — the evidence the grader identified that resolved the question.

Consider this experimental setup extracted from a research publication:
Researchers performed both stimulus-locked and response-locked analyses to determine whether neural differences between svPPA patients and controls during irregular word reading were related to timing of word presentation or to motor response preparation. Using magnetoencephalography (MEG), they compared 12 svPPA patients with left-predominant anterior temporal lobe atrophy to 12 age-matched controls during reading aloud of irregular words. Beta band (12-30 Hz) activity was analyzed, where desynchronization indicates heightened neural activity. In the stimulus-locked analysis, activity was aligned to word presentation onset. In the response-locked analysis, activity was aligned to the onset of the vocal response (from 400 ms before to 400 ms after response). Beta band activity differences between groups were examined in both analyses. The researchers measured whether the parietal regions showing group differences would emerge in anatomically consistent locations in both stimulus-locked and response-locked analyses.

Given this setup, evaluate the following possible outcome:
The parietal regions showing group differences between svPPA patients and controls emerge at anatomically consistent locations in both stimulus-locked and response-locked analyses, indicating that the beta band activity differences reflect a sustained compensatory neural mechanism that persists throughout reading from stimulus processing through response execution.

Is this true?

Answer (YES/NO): YES